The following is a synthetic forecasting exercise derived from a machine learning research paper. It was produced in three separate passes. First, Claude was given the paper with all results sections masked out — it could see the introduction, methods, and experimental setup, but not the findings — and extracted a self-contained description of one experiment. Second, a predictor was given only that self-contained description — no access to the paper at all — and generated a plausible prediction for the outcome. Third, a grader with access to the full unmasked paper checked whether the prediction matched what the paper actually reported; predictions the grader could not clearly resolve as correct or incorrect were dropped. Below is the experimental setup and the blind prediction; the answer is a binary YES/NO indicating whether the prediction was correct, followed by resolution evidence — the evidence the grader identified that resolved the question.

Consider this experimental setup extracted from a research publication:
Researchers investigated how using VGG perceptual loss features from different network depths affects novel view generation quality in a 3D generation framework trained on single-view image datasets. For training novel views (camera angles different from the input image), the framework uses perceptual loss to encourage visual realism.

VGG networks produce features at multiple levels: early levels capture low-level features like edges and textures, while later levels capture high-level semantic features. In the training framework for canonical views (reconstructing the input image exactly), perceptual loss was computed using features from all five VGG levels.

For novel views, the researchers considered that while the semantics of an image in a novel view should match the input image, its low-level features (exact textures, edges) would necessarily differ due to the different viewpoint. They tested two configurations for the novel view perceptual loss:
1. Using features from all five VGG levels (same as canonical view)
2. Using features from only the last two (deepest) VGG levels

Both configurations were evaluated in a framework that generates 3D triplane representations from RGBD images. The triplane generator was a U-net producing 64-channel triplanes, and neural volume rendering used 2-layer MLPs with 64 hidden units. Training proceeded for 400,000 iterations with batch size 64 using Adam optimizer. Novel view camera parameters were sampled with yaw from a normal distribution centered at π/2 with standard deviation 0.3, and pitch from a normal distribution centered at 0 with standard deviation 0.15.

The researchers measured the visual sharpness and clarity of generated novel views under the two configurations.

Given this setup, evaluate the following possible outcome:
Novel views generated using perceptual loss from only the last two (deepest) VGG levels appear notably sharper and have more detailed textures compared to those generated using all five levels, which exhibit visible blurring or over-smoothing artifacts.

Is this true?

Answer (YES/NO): YES